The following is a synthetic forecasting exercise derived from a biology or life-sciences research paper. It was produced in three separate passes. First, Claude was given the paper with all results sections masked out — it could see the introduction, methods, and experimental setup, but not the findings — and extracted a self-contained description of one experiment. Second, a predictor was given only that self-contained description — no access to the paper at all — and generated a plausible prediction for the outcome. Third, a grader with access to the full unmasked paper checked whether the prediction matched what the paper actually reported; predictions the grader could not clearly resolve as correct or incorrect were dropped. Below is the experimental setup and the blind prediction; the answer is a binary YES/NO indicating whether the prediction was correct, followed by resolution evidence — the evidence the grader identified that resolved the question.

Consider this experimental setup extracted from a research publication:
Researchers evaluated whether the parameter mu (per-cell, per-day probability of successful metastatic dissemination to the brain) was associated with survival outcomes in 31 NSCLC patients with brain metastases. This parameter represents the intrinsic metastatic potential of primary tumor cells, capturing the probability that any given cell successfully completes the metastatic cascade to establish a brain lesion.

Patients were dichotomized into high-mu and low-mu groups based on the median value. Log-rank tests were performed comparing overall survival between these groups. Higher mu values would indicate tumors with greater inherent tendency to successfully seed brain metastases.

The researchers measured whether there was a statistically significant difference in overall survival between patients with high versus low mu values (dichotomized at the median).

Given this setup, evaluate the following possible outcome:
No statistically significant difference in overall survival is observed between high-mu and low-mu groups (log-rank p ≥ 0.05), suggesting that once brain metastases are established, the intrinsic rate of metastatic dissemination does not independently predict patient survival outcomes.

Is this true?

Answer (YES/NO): YES